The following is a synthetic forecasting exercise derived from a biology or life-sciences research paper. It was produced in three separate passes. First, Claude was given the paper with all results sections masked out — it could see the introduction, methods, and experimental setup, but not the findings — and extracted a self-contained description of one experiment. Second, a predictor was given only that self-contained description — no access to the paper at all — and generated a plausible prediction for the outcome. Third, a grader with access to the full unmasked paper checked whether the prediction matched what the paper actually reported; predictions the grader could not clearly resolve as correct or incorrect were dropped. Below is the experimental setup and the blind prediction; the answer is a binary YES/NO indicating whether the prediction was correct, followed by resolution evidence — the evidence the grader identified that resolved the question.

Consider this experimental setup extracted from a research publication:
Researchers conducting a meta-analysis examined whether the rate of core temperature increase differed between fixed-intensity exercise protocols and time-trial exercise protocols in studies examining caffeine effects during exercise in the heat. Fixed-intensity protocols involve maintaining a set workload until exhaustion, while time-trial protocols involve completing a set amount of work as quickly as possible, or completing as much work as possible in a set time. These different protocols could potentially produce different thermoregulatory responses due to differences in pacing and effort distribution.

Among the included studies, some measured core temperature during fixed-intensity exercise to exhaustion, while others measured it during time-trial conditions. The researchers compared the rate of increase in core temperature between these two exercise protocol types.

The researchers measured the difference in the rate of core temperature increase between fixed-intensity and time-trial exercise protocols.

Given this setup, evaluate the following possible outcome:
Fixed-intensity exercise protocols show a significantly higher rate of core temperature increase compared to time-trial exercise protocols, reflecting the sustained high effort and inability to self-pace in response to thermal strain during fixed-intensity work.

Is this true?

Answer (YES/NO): NO